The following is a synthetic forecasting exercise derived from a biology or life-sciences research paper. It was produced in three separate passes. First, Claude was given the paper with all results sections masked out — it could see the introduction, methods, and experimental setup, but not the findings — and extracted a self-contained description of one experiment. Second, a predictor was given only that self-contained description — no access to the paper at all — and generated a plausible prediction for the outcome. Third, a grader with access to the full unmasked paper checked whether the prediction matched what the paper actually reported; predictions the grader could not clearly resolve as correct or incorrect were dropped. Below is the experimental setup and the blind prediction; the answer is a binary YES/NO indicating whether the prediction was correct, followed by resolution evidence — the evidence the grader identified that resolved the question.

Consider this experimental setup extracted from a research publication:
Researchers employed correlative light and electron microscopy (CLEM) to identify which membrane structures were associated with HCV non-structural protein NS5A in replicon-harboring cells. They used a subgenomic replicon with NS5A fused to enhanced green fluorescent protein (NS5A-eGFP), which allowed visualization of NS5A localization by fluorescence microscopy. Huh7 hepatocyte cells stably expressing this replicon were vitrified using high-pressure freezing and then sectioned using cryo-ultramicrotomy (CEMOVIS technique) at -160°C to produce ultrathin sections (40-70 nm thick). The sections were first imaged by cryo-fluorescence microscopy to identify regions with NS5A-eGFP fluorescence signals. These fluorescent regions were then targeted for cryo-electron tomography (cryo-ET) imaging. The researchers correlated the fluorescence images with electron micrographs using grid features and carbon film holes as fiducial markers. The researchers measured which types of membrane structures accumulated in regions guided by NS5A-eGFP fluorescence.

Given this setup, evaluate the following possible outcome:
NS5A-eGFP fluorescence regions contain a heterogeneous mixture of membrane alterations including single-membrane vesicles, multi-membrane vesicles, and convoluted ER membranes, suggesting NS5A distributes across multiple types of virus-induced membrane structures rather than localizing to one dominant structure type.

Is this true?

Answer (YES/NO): NO